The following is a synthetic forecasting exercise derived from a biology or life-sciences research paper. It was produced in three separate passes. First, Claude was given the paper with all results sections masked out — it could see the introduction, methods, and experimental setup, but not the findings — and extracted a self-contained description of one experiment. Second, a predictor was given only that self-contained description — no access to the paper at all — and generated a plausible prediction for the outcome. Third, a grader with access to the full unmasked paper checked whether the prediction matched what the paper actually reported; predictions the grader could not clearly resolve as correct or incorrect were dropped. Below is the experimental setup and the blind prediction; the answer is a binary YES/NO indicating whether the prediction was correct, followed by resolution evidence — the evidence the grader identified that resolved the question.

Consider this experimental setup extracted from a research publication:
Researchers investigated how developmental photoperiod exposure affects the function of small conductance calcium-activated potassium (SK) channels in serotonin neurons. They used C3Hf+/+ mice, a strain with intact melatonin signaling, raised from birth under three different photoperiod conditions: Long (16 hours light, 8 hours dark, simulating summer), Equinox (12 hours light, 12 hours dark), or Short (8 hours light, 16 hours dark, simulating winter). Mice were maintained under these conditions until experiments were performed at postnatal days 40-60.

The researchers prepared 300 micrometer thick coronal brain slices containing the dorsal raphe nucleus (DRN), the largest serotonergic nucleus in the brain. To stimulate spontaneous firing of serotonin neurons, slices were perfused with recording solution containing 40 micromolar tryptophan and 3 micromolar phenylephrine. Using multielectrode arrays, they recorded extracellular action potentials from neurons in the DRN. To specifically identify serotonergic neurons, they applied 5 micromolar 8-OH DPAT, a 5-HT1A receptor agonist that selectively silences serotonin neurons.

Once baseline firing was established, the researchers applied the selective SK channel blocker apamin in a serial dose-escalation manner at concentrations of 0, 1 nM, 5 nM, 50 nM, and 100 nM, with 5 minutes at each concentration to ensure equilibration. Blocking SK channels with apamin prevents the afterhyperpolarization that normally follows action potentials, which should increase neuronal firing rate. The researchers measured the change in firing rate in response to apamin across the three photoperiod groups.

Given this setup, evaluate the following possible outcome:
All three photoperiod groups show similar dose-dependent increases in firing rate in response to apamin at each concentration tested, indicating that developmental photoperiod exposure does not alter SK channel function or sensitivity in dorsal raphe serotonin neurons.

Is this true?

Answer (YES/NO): NO